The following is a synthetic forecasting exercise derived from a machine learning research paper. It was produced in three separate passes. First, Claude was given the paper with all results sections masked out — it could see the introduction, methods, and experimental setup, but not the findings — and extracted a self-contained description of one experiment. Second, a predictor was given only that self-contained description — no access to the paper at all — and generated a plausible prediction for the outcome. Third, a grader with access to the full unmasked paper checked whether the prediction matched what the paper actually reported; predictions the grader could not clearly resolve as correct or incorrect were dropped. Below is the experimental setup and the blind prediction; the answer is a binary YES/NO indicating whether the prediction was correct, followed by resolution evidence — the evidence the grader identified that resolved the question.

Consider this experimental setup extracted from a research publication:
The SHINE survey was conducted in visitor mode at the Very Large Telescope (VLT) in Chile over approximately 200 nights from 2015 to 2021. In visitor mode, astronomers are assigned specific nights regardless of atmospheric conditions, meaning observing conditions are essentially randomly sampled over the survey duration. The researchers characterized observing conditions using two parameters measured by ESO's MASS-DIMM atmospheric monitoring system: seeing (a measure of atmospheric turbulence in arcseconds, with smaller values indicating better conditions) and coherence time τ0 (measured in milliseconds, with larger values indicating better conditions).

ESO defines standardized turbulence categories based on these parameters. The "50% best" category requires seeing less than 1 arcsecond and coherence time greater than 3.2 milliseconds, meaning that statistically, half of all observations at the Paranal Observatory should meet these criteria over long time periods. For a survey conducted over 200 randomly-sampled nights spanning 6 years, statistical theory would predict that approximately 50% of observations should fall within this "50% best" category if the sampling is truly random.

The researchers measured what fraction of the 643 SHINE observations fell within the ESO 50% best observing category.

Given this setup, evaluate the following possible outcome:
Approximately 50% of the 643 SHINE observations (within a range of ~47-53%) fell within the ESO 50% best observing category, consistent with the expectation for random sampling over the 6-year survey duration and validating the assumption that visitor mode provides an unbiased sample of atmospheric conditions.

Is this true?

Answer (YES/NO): YES